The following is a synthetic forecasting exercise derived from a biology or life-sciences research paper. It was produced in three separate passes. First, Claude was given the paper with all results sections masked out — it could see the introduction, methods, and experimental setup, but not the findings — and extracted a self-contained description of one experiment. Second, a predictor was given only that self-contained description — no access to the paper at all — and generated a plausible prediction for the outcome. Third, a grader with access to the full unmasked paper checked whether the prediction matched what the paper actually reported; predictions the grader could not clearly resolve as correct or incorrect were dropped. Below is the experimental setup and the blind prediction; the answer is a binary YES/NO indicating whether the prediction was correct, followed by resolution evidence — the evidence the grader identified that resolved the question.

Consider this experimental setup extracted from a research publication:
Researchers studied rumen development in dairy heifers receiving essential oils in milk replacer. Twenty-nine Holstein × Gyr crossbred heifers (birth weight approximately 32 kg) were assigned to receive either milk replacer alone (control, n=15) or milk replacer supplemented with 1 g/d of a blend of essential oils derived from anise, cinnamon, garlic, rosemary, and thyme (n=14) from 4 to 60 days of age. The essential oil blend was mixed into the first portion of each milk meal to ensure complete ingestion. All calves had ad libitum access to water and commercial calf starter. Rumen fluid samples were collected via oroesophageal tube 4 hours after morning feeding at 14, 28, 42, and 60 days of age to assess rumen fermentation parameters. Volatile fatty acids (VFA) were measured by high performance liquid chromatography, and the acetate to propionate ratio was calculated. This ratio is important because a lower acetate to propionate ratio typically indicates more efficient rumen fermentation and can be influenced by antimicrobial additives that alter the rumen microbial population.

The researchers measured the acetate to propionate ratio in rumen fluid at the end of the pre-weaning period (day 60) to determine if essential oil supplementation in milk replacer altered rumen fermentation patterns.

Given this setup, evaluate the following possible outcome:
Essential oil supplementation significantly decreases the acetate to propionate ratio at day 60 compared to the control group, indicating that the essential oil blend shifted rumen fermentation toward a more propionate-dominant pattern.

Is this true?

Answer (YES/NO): YES